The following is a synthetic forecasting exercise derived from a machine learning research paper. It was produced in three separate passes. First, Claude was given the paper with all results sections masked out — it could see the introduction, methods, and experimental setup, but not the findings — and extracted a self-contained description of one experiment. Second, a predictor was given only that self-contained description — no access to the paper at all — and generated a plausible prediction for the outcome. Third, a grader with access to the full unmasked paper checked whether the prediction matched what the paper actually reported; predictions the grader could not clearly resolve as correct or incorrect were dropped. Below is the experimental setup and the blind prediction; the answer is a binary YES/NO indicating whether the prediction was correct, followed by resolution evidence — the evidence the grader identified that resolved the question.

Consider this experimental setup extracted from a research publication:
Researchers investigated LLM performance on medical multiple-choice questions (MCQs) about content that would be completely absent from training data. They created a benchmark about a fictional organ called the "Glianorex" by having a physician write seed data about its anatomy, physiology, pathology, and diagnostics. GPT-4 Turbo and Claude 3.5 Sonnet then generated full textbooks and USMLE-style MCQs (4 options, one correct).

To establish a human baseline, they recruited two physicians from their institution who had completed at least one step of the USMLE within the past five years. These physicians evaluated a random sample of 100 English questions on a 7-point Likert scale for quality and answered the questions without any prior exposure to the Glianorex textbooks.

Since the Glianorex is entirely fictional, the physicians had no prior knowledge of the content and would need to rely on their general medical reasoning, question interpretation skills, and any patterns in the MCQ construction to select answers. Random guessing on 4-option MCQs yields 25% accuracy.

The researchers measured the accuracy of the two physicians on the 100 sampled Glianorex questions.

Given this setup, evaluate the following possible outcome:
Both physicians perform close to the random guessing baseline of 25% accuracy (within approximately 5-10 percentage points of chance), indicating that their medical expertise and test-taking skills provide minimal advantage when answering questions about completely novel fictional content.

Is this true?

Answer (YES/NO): YES